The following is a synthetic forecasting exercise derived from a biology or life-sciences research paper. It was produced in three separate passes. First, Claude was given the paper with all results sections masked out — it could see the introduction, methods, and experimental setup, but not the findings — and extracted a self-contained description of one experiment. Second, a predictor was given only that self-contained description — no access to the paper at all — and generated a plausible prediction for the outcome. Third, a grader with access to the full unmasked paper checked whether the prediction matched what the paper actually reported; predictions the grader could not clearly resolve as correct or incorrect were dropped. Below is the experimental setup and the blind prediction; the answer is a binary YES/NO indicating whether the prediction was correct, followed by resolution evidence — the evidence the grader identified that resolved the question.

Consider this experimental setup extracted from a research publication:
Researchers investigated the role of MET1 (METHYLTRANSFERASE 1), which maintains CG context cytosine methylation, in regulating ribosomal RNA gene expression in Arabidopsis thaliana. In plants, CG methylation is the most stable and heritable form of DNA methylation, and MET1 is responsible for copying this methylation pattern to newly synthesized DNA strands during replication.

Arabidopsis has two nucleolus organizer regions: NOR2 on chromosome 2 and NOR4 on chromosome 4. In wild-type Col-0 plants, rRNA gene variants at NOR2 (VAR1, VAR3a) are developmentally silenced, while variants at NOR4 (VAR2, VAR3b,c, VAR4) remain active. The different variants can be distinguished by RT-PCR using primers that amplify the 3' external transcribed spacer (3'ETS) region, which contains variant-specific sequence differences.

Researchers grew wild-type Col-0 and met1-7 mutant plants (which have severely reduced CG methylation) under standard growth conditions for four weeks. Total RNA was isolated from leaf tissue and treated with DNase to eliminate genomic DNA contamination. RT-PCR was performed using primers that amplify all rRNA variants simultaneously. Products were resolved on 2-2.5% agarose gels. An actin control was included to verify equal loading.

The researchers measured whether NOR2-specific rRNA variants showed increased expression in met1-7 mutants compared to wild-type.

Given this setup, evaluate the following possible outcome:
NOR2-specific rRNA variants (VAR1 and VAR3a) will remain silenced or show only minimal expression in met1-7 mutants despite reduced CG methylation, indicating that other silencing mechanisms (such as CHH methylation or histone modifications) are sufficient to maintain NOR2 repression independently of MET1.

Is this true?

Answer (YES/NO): NO